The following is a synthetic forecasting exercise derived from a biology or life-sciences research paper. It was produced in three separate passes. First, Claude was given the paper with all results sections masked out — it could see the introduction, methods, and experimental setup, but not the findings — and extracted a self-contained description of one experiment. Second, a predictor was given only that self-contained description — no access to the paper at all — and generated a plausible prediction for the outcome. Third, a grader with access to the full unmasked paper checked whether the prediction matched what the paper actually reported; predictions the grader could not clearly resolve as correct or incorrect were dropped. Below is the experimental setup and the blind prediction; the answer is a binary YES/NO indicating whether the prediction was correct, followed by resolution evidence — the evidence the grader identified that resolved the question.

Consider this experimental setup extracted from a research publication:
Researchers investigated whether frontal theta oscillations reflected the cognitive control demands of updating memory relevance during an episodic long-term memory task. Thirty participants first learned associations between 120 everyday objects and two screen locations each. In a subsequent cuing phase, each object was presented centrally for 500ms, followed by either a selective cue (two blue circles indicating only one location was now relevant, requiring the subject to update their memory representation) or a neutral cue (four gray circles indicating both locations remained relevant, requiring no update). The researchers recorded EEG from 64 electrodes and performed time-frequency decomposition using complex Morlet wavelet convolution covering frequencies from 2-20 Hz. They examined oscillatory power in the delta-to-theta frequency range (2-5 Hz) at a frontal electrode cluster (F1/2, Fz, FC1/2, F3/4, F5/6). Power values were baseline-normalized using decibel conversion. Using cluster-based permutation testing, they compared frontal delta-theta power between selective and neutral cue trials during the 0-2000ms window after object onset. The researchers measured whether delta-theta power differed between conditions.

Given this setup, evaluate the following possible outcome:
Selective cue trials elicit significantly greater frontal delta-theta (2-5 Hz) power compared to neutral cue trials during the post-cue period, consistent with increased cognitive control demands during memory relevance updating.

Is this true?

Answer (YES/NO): YES